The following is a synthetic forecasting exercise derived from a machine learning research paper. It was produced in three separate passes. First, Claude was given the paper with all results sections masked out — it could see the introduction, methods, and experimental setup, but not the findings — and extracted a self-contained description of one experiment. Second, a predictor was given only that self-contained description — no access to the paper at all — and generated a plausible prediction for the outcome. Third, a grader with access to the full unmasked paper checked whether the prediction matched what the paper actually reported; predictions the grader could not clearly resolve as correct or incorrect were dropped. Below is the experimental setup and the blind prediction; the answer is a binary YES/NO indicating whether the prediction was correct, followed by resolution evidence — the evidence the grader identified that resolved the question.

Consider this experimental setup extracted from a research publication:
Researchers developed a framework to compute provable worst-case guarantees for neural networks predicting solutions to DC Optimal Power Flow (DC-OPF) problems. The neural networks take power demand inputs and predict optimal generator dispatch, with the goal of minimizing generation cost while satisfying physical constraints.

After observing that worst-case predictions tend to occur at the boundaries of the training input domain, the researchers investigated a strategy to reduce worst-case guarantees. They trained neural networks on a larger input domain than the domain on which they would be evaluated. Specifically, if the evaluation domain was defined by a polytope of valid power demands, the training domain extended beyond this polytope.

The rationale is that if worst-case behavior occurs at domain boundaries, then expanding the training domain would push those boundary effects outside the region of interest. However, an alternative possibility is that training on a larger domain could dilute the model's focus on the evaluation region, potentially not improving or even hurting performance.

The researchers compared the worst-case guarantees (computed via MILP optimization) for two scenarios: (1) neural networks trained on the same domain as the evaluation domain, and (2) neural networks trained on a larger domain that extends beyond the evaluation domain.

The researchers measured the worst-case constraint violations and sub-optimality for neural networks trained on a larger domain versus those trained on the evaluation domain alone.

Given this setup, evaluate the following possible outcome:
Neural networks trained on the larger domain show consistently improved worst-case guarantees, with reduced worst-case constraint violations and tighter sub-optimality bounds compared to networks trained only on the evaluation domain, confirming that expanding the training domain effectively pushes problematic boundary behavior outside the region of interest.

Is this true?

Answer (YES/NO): YES